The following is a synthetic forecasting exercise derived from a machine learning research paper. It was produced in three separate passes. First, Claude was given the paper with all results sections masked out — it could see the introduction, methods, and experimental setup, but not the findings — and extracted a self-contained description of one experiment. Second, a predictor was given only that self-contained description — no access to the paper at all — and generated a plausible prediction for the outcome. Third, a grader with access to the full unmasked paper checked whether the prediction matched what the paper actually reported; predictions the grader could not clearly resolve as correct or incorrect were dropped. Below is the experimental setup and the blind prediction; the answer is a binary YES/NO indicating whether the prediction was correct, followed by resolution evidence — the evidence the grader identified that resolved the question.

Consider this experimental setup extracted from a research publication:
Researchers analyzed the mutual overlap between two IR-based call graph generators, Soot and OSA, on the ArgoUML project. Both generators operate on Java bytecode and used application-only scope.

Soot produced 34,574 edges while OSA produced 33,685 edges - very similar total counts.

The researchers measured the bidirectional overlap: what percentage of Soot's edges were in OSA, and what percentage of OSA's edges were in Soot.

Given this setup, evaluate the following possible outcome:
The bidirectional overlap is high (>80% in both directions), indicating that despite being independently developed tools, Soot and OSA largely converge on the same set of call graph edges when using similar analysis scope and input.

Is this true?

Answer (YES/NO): NO